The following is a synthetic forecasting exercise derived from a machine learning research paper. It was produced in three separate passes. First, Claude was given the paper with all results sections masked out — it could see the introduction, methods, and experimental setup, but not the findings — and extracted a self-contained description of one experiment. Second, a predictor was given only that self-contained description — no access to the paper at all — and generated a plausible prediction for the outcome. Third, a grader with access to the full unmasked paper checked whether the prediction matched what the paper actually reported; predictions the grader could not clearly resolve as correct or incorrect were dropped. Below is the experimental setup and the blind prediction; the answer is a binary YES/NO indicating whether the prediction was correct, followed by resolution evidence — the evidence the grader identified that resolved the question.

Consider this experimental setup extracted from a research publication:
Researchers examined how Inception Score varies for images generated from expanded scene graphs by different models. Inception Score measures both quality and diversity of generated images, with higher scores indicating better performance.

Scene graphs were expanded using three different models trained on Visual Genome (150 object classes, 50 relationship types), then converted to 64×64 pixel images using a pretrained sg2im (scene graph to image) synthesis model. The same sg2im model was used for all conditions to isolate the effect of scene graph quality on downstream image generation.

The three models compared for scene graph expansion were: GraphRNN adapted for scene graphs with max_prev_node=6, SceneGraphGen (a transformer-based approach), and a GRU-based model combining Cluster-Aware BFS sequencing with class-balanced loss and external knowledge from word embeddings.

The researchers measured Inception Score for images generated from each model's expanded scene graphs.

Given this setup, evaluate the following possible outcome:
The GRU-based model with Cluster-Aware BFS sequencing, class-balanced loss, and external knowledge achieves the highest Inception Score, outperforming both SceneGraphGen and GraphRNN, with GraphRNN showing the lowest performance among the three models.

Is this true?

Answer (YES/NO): NO